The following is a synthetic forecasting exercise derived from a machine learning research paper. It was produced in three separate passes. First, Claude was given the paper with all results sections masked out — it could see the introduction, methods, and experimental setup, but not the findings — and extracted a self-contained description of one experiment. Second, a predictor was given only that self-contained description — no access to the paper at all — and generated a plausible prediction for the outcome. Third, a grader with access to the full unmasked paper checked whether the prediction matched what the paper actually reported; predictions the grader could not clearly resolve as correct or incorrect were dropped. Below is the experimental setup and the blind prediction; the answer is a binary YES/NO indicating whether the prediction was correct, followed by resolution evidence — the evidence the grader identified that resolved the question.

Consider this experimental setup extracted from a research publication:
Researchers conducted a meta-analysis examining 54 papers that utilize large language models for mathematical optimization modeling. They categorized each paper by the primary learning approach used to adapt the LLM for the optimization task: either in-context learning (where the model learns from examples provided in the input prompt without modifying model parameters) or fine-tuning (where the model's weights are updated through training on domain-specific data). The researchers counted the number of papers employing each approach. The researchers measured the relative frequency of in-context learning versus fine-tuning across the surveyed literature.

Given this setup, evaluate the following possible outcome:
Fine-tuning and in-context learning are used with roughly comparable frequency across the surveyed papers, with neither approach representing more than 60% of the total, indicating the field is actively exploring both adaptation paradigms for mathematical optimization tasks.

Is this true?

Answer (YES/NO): NO